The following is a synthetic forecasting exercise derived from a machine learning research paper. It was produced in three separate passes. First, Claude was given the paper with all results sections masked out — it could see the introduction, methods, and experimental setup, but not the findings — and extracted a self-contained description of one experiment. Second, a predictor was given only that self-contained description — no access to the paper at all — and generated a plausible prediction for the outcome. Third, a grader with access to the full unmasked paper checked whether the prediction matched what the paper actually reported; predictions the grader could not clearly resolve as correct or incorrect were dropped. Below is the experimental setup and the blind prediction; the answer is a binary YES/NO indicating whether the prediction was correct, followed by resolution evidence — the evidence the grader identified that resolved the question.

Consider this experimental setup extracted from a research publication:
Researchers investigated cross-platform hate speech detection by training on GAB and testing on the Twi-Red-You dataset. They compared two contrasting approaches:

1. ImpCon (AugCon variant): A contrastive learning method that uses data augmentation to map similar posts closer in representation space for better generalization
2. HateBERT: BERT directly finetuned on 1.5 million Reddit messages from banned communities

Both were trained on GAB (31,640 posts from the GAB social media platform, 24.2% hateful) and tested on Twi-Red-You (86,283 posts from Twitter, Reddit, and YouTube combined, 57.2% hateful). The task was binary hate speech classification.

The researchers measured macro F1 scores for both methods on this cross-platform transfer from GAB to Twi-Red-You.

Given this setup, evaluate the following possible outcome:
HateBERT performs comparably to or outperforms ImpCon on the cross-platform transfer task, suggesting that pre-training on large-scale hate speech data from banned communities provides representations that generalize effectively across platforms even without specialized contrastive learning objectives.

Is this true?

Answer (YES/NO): NO